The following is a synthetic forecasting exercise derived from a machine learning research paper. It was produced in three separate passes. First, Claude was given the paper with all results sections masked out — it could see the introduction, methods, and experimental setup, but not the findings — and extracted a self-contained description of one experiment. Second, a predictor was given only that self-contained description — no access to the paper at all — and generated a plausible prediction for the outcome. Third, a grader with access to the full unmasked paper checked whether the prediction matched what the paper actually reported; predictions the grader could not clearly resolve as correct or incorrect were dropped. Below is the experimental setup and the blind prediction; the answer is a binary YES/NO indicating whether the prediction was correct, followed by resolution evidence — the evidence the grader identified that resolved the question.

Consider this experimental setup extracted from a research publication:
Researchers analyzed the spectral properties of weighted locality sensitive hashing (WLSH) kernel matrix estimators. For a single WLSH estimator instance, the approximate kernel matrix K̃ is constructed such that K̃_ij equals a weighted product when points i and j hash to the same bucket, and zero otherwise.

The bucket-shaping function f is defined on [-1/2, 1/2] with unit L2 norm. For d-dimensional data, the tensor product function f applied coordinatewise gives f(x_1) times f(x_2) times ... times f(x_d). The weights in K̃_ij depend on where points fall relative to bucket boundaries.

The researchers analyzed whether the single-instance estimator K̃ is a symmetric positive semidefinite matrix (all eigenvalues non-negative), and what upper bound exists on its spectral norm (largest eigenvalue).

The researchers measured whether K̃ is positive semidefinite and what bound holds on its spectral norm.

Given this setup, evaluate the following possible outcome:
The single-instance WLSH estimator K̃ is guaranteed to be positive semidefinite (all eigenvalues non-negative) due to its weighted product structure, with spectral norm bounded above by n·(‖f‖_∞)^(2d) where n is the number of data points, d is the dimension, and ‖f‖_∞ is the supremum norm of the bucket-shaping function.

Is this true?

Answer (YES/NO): YES